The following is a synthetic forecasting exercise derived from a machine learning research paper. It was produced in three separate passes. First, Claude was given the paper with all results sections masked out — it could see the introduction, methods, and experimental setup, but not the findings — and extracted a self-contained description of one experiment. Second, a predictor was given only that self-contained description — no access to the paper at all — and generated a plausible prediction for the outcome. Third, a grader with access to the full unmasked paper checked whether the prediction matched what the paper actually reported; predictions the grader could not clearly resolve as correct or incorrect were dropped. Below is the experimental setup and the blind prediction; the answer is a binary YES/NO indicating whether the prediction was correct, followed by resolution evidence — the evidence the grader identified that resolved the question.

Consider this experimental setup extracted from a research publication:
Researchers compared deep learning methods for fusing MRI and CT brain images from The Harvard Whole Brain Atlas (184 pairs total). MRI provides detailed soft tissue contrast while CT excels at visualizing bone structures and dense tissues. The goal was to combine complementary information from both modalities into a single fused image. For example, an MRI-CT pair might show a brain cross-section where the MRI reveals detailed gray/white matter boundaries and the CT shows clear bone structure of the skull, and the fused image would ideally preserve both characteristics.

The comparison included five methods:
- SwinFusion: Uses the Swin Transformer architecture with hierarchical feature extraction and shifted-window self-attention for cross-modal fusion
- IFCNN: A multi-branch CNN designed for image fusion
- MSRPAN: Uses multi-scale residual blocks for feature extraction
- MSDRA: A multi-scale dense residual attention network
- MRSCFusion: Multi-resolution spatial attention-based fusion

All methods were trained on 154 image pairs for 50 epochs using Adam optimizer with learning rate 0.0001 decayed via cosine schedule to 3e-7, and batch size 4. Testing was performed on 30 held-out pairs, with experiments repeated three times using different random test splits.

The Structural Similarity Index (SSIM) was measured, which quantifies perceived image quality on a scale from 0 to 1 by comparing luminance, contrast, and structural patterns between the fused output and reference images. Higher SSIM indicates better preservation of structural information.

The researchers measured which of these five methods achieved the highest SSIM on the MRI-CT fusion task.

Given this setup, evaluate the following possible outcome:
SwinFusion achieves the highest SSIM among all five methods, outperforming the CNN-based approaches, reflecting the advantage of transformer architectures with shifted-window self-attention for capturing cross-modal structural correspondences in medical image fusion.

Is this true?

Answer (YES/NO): YES